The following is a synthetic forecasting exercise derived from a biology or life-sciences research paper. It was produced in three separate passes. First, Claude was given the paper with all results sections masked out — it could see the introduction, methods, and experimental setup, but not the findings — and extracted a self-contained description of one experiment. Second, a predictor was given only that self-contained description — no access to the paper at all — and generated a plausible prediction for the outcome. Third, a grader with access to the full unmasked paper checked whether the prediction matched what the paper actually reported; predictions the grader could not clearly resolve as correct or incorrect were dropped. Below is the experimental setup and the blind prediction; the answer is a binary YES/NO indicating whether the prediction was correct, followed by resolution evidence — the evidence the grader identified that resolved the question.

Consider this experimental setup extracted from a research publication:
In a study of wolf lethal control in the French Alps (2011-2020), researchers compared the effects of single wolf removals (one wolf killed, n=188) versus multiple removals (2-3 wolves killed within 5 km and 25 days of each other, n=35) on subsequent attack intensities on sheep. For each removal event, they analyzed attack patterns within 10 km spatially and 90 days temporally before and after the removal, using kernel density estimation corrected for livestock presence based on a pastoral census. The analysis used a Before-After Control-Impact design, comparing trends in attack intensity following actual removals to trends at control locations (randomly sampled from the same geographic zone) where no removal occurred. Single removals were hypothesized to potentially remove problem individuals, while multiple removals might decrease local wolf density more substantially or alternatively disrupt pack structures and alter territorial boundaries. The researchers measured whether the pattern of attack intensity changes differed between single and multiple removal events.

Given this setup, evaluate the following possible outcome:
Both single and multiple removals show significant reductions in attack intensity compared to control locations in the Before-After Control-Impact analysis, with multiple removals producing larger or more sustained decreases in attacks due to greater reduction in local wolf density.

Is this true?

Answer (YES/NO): YES